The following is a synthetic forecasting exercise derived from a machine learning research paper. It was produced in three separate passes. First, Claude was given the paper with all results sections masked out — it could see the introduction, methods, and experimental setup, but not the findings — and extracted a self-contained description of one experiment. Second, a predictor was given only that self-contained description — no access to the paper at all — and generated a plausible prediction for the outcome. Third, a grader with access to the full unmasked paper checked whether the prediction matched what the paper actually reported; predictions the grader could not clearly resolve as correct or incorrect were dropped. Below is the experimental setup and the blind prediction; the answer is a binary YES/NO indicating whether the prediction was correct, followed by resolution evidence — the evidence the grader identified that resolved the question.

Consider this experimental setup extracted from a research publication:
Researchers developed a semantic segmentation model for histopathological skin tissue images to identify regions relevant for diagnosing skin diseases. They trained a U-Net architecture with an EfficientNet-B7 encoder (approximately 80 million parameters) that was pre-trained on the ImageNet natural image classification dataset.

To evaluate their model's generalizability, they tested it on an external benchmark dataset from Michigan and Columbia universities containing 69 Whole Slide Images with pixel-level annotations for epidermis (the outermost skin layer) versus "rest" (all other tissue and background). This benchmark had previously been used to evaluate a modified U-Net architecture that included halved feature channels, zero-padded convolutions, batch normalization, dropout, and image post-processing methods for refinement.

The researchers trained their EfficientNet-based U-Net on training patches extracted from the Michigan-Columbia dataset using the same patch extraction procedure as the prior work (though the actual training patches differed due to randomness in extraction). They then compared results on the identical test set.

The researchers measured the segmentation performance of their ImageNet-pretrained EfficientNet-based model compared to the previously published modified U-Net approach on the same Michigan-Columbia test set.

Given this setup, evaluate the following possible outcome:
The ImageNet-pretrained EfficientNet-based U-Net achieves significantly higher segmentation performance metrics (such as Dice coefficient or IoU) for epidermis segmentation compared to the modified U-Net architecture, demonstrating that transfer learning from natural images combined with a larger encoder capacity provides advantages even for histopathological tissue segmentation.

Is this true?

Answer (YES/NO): NO